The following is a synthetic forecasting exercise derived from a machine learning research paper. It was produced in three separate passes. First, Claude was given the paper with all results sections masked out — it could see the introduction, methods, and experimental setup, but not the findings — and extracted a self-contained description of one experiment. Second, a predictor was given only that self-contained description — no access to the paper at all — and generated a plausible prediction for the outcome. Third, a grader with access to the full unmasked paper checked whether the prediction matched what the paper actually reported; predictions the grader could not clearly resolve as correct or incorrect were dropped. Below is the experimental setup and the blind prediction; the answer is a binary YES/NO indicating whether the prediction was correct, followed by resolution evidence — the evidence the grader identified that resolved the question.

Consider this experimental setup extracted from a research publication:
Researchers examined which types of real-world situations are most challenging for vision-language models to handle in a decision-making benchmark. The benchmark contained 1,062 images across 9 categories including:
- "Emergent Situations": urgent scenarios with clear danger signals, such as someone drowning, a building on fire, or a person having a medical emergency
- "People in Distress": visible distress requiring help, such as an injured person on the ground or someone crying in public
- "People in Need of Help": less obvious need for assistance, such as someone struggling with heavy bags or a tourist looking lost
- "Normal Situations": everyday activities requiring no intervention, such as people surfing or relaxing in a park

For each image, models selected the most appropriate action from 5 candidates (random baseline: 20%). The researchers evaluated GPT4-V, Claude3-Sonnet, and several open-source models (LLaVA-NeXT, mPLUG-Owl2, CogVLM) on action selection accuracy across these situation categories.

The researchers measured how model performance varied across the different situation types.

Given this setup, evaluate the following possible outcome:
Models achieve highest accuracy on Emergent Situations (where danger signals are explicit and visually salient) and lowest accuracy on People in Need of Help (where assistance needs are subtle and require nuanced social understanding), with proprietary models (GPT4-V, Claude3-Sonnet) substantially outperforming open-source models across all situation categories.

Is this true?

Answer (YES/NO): NO